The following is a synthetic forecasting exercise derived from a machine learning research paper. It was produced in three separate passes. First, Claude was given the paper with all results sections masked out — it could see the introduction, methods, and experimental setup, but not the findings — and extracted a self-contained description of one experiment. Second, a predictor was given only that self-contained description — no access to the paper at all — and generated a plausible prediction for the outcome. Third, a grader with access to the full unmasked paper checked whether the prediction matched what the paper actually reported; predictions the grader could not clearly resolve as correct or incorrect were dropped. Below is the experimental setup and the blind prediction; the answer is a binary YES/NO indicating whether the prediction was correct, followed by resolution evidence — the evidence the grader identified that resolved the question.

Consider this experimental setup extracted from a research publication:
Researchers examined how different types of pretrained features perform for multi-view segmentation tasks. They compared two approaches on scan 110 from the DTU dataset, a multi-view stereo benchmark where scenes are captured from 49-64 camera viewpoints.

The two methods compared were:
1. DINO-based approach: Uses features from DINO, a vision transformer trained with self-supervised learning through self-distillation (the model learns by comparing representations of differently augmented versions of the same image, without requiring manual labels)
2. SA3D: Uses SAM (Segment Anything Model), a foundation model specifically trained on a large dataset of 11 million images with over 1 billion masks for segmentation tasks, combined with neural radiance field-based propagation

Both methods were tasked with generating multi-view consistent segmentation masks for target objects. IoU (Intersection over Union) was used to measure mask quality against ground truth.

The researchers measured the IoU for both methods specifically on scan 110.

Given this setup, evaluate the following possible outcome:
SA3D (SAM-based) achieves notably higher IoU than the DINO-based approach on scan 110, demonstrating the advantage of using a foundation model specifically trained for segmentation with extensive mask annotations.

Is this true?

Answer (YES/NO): NO